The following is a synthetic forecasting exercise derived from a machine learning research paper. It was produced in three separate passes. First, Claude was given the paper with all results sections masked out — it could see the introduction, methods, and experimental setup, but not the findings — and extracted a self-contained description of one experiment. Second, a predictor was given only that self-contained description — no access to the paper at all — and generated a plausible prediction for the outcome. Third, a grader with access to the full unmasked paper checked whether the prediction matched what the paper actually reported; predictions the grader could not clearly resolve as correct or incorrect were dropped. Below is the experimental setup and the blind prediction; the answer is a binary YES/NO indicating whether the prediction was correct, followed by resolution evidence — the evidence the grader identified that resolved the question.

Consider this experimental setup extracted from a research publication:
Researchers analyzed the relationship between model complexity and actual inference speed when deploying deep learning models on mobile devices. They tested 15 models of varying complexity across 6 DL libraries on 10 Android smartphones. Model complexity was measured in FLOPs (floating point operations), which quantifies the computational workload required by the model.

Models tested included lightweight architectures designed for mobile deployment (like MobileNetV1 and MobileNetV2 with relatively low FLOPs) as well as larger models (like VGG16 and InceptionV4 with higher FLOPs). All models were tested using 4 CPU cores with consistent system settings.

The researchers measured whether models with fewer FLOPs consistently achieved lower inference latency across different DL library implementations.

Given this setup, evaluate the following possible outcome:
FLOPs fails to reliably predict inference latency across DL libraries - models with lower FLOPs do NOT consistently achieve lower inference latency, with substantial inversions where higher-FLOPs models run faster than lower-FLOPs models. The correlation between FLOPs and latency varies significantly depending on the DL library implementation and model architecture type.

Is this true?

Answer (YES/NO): YES